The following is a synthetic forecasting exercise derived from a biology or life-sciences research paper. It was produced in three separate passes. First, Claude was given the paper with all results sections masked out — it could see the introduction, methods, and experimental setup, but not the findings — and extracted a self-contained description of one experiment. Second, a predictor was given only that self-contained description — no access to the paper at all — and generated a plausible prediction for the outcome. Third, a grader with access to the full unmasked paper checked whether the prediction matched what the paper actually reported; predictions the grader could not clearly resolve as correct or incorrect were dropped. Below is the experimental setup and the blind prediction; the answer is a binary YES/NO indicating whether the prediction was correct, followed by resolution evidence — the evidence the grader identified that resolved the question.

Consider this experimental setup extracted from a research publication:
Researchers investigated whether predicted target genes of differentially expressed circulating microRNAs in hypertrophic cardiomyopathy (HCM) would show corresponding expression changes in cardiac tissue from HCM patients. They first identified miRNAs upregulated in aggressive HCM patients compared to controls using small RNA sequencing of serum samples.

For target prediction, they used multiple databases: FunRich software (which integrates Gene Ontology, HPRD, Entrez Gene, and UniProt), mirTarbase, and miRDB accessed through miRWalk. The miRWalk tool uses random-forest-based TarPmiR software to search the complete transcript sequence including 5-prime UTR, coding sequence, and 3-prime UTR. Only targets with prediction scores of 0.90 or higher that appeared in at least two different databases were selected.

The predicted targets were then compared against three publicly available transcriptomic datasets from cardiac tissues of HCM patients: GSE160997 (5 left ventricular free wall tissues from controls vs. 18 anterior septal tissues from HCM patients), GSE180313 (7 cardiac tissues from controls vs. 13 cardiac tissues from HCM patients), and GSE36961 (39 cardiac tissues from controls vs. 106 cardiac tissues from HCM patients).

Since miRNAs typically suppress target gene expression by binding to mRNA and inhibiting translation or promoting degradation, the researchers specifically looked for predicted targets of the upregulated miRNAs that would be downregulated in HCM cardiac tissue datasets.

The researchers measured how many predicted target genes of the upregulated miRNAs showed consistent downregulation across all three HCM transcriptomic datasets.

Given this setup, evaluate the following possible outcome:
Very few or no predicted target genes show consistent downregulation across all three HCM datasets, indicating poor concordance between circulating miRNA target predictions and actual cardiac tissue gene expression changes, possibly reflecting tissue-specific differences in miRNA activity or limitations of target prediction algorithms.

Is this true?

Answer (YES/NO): NO